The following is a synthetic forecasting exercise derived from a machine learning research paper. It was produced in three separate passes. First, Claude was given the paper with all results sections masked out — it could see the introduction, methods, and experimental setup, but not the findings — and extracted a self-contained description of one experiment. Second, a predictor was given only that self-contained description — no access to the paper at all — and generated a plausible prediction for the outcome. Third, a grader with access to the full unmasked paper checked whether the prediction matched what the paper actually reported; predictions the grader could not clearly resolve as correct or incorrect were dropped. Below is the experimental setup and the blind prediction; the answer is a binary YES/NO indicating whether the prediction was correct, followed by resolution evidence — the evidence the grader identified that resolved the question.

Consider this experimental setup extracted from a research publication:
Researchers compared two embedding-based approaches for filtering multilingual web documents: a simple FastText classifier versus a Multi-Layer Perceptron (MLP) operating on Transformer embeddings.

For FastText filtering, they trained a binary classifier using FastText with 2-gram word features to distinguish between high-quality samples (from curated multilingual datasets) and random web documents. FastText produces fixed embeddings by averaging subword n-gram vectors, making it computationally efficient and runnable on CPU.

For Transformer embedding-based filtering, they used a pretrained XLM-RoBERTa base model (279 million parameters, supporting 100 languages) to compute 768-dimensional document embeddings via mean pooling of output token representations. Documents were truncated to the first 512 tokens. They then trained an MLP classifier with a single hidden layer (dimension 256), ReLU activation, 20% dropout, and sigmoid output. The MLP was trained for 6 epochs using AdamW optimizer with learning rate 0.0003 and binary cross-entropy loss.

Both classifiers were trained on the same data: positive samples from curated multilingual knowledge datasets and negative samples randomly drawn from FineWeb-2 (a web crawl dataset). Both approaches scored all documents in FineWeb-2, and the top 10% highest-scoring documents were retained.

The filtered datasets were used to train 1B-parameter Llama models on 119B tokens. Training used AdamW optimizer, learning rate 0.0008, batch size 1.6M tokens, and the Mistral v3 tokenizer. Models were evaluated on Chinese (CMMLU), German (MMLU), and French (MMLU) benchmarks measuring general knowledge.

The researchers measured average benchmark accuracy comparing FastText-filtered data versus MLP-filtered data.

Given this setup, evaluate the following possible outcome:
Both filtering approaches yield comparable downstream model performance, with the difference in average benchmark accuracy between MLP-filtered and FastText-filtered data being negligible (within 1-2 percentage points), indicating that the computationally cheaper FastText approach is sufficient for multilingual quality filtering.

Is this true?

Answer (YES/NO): NO